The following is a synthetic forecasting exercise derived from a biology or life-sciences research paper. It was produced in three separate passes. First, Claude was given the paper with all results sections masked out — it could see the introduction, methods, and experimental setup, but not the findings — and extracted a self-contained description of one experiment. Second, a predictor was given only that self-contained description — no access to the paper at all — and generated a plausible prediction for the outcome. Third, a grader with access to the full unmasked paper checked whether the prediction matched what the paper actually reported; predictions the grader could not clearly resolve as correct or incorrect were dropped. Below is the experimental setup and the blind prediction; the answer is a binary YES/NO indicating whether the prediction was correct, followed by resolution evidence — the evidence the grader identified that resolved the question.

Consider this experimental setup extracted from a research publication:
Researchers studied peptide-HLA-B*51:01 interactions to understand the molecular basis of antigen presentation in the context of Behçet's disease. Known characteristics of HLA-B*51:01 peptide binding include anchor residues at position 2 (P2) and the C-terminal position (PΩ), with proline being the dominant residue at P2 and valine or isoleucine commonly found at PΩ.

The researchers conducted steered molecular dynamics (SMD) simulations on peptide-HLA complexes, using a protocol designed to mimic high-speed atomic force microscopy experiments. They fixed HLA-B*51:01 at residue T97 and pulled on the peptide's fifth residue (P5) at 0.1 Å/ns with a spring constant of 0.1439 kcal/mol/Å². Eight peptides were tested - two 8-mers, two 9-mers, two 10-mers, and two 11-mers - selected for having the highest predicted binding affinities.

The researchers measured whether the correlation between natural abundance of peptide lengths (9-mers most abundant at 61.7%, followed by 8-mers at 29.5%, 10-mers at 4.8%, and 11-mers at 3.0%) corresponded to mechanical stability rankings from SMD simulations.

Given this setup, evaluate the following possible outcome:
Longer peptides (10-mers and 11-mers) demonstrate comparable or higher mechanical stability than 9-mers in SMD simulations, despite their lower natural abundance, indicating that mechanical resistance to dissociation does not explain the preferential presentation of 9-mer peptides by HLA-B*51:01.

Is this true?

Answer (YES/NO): NO